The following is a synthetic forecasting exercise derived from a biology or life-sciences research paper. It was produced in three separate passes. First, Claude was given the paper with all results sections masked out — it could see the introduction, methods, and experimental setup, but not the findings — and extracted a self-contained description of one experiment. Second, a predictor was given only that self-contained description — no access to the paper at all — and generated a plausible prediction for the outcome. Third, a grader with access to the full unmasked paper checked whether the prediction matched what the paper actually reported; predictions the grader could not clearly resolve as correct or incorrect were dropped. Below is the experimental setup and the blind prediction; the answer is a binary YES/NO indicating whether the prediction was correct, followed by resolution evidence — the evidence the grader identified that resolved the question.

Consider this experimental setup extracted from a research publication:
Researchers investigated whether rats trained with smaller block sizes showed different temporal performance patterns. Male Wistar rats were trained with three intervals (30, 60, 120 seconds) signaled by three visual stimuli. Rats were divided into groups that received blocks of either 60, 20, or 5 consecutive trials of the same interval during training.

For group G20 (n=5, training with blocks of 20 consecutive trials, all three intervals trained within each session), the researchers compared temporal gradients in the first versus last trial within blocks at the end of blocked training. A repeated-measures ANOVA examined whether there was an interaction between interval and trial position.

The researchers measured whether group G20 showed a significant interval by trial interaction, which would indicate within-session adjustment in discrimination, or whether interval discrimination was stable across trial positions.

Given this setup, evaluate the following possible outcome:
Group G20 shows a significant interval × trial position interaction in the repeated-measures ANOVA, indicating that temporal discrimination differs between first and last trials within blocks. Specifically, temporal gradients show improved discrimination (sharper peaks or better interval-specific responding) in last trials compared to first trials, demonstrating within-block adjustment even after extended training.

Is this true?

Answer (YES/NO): NO